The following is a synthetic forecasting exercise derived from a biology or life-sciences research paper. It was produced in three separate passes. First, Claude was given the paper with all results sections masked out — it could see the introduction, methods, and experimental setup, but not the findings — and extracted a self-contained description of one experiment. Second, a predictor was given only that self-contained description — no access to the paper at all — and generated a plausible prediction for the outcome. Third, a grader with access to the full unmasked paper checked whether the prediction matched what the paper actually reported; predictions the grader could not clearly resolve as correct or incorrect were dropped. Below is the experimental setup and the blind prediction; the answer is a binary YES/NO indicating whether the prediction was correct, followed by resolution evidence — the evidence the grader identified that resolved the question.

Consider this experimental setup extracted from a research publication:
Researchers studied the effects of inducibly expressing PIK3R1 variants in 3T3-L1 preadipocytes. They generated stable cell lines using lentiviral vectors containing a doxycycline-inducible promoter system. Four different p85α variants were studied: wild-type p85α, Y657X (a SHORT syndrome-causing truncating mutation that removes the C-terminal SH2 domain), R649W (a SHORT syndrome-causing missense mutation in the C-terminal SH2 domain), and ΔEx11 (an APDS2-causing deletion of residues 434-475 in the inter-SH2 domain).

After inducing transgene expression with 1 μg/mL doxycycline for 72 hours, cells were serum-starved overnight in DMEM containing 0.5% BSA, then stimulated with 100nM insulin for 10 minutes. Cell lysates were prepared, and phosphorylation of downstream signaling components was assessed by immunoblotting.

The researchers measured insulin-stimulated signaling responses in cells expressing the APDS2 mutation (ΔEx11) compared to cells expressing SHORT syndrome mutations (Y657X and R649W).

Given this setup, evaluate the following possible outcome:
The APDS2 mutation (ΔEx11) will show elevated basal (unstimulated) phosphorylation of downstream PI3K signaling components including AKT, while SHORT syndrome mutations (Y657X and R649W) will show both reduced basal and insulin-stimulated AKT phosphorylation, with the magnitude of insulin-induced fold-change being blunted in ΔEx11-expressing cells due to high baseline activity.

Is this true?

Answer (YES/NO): NO